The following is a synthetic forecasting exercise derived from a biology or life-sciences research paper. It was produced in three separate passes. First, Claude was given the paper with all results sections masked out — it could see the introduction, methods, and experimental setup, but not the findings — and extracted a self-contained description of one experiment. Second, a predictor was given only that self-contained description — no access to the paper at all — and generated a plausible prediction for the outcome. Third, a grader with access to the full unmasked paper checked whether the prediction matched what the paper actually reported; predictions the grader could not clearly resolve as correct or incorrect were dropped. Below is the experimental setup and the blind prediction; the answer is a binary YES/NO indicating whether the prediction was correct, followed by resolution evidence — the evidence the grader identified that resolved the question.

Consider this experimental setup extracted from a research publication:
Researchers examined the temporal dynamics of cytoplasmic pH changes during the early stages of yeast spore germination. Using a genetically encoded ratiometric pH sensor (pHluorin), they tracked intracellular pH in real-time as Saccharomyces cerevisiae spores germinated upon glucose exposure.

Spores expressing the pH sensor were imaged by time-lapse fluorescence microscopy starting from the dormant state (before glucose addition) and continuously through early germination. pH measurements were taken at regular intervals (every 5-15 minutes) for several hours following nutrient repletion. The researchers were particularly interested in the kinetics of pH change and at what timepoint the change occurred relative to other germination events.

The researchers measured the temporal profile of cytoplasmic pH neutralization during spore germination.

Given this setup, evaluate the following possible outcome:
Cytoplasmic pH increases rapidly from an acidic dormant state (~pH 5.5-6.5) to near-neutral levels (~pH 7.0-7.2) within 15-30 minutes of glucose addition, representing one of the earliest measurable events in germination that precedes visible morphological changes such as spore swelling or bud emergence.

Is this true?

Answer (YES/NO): NO